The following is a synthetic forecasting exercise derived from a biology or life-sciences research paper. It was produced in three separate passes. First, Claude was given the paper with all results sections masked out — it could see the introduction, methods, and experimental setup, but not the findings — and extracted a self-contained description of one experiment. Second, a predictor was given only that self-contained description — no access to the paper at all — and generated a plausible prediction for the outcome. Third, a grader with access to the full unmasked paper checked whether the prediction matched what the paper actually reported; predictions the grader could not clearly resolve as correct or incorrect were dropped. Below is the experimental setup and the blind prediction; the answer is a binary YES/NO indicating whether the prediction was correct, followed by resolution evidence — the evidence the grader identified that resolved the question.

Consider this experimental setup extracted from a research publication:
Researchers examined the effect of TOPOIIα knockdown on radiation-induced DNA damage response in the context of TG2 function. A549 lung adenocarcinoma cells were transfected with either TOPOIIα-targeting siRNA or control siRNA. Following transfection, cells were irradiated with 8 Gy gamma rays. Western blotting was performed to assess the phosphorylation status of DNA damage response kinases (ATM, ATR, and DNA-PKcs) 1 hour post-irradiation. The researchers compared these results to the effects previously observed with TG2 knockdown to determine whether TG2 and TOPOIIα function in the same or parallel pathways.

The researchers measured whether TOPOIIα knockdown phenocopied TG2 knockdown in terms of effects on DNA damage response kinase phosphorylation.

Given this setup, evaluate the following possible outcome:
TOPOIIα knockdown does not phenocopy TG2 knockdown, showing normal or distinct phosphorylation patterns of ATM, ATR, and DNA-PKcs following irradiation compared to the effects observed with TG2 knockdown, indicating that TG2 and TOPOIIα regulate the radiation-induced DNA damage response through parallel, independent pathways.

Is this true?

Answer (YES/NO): NO